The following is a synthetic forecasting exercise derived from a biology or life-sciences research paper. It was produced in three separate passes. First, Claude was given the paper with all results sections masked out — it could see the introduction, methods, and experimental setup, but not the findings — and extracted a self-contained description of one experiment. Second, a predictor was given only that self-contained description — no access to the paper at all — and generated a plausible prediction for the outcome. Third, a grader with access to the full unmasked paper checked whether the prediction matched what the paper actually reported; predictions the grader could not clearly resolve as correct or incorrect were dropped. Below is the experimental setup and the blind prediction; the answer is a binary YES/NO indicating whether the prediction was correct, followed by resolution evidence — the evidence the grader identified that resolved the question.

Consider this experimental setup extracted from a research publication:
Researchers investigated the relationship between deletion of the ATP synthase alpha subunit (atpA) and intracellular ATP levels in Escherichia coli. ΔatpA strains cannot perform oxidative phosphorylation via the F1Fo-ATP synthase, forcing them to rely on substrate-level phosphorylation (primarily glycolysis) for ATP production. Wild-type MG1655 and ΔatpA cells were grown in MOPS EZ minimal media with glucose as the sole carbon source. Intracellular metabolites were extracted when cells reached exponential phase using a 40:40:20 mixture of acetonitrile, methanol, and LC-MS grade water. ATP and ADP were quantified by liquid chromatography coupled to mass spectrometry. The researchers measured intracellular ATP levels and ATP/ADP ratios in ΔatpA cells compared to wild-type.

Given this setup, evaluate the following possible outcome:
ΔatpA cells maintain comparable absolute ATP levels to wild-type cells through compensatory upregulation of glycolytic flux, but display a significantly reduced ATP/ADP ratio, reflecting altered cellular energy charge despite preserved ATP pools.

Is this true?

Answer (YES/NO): NO